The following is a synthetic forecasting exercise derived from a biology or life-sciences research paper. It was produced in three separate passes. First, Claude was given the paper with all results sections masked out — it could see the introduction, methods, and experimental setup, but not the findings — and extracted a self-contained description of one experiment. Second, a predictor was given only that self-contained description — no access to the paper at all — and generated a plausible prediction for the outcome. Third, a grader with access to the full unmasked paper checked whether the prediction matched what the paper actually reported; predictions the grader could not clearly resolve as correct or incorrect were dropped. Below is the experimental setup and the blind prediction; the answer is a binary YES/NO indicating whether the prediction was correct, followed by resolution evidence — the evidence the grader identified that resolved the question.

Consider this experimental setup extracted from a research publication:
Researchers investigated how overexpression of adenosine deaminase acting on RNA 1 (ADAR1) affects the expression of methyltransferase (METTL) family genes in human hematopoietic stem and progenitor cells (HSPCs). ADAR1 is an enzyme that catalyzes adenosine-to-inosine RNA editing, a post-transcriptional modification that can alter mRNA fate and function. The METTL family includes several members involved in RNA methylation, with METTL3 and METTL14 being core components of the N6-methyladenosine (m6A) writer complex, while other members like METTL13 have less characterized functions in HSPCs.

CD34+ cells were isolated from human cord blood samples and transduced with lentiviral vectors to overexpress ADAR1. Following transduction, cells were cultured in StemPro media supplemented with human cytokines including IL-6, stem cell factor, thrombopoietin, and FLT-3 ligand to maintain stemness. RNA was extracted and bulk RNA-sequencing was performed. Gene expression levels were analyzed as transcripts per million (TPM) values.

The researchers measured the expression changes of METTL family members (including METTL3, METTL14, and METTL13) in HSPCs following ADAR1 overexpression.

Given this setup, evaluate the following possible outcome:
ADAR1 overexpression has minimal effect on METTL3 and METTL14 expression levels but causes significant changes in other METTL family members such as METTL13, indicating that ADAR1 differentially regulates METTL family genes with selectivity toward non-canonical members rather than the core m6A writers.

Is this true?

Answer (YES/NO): NO